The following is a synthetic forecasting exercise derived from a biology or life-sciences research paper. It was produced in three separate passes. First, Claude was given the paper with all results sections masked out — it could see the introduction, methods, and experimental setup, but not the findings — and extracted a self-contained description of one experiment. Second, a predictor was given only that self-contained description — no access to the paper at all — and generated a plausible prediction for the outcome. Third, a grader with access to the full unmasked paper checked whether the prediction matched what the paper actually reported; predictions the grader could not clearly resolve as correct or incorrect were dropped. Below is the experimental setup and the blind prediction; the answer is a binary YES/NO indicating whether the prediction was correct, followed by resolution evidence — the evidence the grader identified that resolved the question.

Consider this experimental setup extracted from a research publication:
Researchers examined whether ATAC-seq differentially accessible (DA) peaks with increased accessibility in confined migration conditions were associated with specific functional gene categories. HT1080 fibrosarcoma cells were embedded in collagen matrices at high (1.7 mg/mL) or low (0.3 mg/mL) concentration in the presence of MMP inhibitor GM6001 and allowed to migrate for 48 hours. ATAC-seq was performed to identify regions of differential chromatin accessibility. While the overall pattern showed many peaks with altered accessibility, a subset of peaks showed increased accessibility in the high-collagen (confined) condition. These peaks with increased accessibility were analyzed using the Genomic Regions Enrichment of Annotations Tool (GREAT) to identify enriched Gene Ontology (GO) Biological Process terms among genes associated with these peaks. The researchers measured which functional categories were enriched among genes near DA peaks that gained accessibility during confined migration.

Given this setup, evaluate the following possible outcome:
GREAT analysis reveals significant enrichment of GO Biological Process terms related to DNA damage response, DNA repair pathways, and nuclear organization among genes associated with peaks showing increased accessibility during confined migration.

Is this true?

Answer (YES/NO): NO